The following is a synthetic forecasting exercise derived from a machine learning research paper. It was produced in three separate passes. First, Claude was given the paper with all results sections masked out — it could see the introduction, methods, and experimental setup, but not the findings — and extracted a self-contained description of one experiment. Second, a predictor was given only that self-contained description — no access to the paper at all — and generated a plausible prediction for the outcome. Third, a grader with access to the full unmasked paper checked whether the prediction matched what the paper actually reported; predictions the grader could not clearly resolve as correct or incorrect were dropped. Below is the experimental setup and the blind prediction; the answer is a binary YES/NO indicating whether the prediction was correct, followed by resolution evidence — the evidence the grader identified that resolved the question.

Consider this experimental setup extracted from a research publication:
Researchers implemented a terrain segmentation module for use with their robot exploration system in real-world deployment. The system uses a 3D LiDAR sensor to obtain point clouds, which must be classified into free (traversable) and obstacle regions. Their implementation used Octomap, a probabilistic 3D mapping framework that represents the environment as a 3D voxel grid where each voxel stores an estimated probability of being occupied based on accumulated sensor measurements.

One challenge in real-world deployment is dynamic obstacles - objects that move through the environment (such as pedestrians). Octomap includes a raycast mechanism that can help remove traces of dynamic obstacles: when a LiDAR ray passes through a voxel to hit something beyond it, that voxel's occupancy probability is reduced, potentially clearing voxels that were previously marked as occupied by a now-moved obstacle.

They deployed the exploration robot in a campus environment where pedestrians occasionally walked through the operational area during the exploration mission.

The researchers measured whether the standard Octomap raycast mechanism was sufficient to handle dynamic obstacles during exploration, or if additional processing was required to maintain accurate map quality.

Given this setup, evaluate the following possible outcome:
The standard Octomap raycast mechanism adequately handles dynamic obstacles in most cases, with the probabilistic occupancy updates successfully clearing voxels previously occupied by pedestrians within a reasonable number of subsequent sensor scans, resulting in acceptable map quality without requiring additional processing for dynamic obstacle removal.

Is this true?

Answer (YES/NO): NO